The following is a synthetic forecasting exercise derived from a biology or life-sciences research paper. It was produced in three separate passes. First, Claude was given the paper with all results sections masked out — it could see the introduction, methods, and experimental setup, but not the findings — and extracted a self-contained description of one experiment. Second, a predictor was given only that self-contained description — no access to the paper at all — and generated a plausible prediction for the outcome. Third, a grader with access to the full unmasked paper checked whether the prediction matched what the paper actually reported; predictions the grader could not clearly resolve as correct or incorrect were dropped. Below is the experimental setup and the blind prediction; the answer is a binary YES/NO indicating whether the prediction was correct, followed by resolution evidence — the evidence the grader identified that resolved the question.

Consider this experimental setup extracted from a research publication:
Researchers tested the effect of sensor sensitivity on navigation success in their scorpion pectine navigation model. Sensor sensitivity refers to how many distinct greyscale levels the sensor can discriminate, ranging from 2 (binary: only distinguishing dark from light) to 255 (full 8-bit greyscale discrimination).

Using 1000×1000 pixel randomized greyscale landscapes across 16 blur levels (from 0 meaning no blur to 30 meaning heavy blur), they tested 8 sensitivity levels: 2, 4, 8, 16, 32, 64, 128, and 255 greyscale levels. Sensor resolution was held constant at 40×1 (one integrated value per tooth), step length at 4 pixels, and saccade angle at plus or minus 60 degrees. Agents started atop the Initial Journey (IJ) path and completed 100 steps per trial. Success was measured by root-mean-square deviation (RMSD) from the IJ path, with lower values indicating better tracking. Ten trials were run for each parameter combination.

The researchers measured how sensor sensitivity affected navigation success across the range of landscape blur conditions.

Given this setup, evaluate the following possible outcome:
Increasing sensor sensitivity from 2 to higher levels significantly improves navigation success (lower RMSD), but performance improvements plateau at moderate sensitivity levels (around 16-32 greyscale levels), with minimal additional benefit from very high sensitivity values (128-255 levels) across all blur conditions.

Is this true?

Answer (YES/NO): NO